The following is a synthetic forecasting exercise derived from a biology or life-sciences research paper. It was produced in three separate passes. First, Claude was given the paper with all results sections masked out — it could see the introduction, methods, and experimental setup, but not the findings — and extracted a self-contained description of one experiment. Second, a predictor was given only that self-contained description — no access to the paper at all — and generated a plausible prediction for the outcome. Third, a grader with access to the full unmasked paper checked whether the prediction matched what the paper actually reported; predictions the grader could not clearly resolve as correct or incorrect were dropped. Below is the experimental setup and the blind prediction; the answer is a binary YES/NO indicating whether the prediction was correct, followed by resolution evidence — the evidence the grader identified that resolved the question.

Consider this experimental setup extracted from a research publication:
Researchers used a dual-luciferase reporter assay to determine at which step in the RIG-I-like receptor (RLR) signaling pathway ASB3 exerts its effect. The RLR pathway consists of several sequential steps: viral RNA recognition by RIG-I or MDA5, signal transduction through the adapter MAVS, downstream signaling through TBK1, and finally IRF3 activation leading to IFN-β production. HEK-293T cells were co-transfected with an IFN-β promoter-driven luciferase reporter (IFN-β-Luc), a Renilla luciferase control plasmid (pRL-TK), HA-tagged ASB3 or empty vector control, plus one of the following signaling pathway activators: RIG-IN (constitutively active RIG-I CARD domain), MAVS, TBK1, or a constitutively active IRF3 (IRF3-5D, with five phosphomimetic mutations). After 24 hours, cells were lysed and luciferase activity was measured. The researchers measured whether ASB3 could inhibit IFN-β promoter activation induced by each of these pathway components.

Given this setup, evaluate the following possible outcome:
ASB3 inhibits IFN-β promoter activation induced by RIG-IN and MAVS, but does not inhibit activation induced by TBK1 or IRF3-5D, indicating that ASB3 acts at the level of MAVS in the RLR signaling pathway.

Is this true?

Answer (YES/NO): YES